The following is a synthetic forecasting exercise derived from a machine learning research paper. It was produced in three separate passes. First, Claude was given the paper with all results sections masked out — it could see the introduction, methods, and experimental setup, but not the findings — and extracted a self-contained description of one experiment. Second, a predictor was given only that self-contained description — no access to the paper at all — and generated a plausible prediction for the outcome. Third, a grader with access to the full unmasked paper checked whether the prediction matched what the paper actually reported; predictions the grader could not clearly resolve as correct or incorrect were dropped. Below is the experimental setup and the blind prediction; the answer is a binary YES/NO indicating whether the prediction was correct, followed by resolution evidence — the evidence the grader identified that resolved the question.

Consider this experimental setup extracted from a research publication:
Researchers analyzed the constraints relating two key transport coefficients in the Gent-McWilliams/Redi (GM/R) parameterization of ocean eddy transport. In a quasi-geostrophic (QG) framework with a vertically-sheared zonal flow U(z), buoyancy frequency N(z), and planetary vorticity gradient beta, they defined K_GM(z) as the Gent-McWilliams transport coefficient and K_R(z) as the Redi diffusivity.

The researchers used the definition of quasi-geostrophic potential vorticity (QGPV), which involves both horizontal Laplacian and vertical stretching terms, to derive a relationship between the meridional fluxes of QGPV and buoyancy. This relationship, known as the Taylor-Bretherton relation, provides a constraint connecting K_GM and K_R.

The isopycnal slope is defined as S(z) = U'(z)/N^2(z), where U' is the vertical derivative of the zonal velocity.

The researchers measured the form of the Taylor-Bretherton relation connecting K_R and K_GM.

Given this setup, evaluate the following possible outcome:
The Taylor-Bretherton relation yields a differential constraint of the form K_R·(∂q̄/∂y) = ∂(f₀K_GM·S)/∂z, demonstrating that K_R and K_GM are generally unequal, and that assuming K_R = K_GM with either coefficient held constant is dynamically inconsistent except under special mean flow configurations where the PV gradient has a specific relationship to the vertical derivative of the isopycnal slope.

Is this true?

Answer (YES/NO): NO